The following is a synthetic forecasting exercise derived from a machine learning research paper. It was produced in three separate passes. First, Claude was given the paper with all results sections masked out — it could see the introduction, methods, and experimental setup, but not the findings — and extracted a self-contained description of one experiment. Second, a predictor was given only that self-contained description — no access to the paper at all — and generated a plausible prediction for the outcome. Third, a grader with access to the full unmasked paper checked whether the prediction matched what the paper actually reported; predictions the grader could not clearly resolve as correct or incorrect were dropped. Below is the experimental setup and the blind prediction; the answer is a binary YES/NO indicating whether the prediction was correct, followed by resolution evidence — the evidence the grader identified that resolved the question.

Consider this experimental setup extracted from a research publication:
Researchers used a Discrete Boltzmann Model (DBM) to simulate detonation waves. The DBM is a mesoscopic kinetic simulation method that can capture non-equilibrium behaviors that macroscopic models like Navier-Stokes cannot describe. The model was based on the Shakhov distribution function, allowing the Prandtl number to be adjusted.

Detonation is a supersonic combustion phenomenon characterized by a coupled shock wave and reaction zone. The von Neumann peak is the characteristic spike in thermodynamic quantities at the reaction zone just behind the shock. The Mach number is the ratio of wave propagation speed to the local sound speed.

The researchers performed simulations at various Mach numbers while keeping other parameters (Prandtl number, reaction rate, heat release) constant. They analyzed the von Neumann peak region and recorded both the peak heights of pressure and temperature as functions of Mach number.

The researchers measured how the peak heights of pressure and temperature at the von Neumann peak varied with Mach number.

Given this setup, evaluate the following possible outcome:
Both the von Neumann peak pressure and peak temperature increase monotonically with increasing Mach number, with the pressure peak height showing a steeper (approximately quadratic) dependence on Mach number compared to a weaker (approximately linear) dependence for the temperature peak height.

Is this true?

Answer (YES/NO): NO